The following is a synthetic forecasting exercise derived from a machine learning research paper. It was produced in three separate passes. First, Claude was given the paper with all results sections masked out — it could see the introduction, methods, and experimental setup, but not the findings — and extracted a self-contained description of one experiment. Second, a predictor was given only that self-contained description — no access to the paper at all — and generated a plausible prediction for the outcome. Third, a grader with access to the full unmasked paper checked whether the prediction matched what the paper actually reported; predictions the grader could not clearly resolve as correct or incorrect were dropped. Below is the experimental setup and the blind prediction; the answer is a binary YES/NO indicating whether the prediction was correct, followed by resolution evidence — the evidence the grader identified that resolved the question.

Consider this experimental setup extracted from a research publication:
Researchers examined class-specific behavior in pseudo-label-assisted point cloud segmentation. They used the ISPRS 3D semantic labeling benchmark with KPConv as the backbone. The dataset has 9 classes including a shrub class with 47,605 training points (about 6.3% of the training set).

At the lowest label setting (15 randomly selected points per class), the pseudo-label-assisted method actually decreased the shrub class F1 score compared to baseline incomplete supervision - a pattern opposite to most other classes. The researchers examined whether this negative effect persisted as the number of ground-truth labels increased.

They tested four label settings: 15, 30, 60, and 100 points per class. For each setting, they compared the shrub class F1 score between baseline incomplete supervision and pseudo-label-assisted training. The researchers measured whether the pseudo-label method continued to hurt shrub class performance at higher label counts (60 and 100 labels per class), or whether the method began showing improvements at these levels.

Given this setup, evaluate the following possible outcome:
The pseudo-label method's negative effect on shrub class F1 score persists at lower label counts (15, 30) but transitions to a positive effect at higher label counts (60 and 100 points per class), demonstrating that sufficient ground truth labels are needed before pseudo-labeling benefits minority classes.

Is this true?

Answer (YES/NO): YES